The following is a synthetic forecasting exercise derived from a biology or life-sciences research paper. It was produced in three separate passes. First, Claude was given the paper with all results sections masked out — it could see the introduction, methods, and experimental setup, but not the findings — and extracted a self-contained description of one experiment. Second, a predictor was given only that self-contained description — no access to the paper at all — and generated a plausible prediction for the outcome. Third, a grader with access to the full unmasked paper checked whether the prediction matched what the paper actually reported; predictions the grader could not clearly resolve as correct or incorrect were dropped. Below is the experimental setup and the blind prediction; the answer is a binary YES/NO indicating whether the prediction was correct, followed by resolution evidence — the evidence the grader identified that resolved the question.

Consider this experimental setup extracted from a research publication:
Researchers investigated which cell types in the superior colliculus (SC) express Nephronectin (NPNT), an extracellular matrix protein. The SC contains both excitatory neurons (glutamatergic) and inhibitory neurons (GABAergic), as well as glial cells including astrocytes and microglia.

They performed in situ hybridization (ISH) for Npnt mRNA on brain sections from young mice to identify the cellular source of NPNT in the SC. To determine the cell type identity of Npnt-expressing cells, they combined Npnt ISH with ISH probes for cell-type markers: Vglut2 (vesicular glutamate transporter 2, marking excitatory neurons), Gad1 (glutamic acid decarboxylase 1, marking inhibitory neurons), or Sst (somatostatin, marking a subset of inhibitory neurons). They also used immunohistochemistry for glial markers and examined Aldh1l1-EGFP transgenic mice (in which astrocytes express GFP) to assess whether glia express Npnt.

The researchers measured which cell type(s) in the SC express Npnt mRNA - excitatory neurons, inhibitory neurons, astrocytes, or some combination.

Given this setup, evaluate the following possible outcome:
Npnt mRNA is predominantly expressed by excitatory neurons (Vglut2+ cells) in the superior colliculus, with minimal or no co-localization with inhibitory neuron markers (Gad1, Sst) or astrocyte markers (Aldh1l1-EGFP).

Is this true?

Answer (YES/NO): YES